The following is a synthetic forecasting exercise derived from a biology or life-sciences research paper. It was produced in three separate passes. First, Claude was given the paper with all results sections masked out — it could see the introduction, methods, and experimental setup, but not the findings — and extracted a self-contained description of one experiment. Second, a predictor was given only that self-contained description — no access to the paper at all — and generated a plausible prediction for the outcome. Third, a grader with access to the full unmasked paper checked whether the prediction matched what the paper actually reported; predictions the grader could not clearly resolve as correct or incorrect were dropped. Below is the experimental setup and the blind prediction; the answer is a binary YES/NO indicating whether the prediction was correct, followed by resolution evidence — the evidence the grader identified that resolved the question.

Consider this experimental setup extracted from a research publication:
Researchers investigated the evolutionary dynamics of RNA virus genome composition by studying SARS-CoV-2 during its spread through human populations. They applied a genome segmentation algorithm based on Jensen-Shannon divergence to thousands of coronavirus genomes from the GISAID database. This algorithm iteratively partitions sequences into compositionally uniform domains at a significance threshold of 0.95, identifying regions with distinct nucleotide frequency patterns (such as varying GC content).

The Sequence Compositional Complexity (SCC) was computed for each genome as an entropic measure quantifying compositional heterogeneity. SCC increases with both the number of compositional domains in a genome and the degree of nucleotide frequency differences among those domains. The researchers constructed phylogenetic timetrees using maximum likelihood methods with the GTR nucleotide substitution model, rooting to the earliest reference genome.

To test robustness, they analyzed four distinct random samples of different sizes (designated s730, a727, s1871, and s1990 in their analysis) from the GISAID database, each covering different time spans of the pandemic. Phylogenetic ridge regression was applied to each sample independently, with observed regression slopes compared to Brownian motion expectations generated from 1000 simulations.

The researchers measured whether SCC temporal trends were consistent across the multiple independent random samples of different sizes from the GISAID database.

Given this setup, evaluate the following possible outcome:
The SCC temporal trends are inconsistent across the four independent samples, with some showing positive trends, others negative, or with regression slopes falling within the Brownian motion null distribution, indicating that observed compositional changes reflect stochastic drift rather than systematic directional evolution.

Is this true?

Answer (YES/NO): NO